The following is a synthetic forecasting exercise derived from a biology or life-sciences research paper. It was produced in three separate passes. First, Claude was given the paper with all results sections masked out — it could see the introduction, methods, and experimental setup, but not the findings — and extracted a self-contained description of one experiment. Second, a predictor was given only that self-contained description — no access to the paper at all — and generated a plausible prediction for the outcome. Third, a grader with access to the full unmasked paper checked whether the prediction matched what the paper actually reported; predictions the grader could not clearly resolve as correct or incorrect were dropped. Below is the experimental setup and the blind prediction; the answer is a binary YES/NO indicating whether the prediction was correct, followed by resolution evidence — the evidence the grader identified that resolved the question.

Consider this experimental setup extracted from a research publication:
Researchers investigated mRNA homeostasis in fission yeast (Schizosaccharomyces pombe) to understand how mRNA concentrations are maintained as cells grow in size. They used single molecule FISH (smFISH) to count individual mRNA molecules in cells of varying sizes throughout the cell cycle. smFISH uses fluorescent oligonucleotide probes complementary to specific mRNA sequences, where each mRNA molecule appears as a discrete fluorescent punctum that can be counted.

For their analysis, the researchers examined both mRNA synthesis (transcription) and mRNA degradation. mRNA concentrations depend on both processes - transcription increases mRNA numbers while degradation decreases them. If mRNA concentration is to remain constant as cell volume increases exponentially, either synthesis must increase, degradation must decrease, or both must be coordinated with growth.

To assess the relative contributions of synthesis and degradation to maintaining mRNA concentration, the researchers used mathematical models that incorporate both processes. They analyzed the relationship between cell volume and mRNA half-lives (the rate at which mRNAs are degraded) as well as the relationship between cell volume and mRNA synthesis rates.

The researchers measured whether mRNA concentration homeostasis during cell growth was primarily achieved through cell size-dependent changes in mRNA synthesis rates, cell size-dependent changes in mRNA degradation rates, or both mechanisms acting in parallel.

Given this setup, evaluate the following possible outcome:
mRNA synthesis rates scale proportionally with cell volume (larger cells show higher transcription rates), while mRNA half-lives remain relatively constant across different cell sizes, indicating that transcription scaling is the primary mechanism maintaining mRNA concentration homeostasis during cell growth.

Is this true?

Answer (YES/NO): YES